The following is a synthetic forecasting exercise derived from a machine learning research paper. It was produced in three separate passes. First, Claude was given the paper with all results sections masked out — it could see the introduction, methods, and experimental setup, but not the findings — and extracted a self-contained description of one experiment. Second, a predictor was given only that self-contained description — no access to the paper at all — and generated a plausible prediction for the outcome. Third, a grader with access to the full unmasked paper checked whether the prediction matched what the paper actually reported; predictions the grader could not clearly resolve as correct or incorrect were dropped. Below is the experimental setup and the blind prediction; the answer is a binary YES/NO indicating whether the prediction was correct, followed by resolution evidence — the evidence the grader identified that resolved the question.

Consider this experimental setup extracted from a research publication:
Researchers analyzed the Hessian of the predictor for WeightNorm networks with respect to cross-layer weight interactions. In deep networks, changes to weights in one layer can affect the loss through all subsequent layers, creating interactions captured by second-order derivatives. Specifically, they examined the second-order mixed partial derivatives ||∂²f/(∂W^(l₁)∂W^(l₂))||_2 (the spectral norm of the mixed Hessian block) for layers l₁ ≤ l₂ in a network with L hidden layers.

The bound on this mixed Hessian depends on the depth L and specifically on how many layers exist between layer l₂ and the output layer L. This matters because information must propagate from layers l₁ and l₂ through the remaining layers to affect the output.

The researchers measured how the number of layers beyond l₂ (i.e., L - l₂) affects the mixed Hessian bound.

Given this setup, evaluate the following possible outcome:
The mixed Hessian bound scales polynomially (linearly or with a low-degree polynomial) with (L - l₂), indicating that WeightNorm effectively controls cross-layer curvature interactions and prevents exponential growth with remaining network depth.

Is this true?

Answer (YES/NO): YES